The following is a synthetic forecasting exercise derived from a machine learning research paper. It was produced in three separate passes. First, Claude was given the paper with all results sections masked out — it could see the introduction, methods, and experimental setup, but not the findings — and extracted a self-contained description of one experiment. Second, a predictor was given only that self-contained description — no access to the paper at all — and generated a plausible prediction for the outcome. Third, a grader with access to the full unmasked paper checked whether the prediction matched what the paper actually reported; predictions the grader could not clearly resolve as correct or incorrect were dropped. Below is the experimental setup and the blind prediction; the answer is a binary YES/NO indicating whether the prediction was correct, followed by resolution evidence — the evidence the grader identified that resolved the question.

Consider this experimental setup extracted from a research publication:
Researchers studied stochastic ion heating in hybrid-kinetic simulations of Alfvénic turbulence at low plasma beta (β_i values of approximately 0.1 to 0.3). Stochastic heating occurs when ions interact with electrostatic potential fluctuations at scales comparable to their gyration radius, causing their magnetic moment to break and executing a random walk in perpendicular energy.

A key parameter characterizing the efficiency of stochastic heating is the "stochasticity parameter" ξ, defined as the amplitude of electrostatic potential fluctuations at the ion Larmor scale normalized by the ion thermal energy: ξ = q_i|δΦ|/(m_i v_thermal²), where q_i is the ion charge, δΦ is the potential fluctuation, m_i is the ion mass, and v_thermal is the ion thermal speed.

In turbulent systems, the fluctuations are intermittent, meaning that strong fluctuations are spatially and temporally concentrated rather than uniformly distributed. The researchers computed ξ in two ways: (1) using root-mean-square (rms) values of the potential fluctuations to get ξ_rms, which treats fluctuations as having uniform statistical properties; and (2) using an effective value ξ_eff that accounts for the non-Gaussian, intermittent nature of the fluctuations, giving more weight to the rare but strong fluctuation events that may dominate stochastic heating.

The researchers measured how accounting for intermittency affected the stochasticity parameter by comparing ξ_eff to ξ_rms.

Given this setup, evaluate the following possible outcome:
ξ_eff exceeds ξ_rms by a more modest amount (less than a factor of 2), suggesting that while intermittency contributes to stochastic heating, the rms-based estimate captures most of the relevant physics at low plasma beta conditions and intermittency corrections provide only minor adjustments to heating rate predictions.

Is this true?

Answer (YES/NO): NO